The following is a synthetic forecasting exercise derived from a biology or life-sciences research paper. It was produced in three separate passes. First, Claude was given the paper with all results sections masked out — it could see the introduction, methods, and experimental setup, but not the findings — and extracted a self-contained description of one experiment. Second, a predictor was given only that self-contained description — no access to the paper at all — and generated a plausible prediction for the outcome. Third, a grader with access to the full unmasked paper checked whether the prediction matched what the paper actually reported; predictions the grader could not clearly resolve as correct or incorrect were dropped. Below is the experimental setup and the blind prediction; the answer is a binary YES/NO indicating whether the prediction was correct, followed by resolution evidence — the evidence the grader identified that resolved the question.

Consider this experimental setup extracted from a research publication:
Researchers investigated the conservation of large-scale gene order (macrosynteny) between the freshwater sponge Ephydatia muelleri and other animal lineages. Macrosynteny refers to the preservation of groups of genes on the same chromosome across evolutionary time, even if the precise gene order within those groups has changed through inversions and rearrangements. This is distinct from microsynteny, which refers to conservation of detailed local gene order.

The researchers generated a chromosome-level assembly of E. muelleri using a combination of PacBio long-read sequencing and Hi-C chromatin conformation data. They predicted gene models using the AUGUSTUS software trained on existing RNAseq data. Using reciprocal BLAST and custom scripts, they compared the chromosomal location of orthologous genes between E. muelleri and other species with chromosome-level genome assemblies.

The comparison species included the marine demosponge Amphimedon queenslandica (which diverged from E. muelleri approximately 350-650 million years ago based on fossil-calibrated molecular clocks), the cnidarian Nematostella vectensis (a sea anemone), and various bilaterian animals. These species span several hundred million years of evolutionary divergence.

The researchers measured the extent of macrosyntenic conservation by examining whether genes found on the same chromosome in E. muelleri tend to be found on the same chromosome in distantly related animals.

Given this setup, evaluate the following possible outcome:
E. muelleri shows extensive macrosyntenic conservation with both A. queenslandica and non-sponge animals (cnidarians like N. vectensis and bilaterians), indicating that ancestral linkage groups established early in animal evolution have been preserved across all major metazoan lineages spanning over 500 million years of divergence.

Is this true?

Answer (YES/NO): NO